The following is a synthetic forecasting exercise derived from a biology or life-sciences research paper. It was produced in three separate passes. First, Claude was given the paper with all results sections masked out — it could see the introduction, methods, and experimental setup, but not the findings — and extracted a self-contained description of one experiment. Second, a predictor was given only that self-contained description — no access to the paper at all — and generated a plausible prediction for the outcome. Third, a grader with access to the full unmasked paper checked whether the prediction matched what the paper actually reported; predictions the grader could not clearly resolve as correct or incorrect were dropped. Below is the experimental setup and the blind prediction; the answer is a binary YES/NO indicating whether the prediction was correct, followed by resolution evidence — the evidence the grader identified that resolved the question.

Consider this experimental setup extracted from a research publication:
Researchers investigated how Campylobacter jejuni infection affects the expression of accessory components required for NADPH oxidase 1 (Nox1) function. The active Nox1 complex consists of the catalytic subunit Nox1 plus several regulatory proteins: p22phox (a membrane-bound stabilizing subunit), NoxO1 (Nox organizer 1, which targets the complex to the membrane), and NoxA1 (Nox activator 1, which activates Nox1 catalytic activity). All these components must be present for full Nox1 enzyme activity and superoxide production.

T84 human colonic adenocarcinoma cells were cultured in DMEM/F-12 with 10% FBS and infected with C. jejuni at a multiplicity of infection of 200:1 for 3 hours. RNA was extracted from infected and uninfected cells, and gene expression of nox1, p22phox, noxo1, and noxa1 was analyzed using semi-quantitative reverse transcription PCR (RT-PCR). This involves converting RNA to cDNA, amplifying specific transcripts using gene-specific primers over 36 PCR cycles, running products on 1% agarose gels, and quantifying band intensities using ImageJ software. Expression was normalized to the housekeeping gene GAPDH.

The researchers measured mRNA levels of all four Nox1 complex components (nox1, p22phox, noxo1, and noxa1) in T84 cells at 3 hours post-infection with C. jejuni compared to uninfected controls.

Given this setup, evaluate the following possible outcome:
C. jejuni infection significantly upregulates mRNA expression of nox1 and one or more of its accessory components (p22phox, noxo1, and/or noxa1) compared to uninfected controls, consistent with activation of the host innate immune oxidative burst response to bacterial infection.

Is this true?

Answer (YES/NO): NO